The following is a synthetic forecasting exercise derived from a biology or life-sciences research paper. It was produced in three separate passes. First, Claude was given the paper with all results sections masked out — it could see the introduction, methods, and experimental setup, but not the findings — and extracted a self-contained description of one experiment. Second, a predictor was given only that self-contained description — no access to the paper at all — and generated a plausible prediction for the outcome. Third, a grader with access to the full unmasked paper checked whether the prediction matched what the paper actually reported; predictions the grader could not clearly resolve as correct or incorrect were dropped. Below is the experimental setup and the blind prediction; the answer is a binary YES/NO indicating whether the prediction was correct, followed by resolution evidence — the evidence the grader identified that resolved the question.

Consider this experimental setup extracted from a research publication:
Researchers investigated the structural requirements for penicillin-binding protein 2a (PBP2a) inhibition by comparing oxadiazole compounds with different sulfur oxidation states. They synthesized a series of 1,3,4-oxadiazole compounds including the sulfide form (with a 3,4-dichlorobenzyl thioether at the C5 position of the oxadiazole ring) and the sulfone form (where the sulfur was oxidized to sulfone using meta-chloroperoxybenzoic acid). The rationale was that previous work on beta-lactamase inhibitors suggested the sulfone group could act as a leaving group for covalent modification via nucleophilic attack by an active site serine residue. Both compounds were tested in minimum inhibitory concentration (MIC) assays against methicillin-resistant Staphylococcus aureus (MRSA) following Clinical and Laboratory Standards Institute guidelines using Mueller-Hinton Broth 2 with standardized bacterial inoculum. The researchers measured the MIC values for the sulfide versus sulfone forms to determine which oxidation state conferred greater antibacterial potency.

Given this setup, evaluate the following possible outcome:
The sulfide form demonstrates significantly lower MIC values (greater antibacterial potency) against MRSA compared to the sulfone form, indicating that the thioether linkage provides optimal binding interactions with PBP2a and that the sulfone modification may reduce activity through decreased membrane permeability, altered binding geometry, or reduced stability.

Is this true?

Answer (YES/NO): NO